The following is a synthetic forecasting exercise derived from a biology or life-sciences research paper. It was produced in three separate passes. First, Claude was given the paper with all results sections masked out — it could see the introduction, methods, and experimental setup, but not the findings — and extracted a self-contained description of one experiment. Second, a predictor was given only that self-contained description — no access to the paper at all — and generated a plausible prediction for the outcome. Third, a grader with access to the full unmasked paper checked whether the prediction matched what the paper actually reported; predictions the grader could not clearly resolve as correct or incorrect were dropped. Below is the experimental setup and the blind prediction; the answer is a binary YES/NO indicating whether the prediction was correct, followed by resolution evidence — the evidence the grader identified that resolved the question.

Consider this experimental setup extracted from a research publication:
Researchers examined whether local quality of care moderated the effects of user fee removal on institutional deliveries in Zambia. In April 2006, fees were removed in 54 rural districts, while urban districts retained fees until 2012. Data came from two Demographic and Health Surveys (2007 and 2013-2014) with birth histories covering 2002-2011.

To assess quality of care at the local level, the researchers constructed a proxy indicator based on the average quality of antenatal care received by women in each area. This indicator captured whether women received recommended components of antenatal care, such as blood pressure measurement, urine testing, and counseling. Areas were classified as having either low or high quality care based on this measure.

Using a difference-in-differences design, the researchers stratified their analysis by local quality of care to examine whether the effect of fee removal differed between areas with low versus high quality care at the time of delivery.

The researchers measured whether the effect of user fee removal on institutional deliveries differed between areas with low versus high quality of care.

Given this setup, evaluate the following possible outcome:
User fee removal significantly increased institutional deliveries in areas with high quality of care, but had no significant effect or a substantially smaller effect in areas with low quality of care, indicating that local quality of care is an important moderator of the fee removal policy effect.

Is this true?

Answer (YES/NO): YES